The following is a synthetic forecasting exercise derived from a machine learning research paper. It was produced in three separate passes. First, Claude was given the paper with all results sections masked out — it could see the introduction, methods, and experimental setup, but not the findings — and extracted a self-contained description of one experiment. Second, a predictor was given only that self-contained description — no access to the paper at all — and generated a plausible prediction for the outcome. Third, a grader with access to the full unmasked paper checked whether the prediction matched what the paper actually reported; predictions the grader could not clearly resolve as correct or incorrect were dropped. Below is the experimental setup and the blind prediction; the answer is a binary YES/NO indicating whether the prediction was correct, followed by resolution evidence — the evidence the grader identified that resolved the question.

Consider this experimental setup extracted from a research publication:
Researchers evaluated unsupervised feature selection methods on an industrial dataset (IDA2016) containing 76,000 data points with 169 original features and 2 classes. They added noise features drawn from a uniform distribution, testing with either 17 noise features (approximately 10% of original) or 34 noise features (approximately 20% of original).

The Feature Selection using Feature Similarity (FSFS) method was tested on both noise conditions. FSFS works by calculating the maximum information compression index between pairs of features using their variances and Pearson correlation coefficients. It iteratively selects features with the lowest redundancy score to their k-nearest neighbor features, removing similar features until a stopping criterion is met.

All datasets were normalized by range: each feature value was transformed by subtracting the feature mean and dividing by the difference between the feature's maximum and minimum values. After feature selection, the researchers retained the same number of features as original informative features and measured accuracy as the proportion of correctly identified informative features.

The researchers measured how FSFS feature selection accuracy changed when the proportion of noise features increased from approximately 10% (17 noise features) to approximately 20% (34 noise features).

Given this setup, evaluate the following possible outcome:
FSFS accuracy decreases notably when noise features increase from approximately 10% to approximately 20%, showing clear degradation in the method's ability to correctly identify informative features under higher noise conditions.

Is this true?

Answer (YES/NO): YES